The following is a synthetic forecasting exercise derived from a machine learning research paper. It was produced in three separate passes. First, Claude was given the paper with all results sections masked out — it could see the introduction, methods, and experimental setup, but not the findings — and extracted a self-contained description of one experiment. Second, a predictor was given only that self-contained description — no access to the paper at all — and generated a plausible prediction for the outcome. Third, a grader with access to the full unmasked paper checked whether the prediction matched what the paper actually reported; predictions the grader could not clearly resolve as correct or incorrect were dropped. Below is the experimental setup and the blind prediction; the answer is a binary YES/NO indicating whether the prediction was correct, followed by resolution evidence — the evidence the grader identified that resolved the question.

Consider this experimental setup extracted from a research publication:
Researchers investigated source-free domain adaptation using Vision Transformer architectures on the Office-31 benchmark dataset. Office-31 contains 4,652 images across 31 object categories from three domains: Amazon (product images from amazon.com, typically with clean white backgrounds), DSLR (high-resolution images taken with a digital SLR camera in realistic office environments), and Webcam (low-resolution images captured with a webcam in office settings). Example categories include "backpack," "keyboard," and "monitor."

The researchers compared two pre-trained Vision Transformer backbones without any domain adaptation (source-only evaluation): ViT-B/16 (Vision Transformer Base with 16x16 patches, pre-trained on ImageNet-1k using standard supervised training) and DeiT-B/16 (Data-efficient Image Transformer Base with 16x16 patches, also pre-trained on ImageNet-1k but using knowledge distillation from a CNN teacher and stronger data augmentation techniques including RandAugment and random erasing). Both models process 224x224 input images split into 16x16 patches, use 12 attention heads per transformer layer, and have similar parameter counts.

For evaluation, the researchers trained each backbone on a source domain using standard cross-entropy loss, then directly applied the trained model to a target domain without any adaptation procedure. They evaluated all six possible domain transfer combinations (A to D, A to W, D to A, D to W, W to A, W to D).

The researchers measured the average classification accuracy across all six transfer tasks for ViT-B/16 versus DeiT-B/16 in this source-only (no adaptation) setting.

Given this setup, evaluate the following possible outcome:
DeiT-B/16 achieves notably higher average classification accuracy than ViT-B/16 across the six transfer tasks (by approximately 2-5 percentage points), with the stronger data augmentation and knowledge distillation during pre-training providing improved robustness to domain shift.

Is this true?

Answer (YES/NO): NO